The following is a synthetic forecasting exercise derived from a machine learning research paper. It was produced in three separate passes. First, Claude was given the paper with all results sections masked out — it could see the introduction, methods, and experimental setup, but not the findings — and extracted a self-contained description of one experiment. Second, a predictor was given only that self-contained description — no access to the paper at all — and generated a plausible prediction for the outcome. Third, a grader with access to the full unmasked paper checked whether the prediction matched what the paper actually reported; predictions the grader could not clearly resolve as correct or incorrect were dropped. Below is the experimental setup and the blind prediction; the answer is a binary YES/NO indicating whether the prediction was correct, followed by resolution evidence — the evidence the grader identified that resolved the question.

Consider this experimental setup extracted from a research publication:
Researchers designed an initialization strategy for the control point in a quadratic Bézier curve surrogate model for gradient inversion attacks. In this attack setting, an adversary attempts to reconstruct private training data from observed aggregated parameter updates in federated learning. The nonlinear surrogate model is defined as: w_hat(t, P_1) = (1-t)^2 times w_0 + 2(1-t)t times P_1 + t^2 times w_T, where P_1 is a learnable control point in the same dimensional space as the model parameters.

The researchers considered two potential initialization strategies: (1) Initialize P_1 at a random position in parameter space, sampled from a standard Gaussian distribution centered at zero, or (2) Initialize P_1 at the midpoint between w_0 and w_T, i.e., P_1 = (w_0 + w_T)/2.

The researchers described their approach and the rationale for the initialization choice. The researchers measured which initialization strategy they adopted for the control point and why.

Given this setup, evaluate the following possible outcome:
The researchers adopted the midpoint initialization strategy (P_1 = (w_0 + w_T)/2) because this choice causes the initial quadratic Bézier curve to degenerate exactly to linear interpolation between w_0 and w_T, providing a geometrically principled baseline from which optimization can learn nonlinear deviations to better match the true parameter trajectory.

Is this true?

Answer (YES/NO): YES